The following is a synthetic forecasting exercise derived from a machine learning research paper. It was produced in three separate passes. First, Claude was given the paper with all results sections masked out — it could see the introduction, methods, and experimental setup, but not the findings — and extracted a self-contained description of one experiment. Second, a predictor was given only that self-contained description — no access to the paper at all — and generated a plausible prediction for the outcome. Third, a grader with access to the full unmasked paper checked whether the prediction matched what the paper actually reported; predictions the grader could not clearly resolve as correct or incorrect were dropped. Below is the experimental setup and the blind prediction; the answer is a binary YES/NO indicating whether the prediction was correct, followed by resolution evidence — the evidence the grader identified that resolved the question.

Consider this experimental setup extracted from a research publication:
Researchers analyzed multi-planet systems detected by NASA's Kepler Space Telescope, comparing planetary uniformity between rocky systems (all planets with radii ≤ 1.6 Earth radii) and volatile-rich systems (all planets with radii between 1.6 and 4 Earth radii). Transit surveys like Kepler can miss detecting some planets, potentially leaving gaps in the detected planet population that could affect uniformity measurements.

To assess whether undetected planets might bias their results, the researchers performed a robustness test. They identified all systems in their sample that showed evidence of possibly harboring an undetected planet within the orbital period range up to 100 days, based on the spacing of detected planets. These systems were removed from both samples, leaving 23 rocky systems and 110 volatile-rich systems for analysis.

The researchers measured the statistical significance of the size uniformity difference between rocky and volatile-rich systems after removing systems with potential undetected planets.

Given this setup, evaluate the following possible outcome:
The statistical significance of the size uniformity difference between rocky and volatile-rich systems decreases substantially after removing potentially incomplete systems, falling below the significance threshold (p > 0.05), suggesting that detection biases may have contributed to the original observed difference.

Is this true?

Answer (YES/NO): NO